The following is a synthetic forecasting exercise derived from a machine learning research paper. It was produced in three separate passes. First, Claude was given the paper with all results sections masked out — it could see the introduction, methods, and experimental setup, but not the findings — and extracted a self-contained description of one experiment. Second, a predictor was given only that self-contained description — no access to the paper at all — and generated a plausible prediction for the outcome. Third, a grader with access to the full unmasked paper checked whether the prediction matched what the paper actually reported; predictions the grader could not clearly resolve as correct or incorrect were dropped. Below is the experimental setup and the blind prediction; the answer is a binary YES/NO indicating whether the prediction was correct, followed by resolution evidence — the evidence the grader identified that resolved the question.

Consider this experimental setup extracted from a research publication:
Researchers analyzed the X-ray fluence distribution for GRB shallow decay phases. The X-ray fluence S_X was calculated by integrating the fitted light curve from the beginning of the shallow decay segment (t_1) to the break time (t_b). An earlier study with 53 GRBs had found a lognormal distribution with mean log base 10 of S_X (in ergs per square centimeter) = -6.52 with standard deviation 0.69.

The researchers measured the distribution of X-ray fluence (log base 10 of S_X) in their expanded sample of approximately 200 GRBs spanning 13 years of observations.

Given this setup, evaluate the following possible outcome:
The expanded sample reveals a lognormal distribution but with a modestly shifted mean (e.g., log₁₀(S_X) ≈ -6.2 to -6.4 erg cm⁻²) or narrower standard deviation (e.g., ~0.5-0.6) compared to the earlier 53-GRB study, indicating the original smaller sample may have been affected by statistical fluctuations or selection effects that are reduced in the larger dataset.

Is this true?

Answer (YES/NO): NO